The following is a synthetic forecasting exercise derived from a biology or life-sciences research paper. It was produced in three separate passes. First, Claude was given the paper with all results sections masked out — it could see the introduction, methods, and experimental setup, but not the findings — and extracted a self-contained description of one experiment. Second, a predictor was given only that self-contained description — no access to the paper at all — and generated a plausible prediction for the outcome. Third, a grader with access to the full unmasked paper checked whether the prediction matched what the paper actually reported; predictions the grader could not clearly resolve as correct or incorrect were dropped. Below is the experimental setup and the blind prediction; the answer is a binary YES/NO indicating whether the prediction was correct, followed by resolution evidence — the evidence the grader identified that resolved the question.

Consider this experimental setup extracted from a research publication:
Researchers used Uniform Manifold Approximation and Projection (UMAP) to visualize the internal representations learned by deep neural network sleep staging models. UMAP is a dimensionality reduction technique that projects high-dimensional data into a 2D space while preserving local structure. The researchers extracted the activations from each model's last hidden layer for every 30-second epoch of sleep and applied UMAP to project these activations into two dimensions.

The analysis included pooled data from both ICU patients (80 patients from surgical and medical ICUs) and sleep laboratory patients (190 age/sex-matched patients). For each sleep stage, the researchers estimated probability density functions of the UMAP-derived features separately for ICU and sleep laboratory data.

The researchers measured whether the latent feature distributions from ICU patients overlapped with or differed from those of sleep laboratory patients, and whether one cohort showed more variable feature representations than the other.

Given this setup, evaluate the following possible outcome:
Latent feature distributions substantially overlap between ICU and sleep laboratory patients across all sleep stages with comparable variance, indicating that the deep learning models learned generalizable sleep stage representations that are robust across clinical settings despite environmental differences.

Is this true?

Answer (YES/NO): NO